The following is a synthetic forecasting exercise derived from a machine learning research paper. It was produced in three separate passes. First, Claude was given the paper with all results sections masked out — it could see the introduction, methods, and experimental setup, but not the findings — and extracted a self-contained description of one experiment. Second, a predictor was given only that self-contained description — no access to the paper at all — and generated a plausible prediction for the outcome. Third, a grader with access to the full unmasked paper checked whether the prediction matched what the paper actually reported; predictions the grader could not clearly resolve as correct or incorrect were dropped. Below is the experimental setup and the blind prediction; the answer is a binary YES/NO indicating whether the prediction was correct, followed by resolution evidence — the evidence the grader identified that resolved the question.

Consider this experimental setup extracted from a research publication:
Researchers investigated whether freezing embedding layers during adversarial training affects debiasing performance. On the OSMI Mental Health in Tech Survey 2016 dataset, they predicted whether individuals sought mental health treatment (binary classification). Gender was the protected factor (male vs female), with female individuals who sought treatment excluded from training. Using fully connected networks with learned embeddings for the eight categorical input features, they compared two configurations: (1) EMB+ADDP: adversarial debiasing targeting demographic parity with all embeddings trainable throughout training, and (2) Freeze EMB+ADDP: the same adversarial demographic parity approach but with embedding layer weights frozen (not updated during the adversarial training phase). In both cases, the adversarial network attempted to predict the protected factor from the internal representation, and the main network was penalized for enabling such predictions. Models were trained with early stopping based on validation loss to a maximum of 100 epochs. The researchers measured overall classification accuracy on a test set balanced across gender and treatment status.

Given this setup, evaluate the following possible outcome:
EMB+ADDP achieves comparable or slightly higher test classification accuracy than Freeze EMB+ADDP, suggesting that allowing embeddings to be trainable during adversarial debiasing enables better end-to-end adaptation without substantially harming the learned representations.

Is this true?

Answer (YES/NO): YES